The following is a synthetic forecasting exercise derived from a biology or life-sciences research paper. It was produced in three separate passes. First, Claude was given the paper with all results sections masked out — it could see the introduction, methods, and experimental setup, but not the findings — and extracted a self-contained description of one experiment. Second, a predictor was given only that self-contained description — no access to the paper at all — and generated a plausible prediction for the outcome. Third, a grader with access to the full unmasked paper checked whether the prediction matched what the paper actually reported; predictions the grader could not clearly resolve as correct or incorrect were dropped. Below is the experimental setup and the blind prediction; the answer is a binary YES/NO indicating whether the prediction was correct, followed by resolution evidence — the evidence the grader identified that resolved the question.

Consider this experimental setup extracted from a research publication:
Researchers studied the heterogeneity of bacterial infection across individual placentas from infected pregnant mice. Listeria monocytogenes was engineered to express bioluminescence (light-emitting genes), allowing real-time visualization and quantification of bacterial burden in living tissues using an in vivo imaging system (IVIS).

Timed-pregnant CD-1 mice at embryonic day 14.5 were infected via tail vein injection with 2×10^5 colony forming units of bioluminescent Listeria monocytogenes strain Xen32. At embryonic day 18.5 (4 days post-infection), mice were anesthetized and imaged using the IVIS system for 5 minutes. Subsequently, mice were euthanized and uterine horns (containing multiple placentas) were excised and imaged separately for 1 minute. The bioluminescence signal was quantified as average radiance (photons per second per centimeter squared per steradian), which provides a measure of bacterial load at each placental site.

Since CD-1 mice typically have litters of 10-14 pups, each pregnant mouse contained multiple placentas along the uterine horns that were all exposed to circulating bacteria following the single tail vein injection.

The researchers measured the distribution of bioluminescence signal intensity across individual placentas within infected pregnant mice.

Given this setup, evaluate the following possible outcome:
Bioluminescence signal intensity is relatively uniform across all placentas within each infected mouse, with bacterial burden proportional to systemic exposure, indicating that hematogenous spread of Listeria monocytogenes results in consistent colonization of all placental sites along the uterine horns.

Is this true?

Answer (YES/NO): NO